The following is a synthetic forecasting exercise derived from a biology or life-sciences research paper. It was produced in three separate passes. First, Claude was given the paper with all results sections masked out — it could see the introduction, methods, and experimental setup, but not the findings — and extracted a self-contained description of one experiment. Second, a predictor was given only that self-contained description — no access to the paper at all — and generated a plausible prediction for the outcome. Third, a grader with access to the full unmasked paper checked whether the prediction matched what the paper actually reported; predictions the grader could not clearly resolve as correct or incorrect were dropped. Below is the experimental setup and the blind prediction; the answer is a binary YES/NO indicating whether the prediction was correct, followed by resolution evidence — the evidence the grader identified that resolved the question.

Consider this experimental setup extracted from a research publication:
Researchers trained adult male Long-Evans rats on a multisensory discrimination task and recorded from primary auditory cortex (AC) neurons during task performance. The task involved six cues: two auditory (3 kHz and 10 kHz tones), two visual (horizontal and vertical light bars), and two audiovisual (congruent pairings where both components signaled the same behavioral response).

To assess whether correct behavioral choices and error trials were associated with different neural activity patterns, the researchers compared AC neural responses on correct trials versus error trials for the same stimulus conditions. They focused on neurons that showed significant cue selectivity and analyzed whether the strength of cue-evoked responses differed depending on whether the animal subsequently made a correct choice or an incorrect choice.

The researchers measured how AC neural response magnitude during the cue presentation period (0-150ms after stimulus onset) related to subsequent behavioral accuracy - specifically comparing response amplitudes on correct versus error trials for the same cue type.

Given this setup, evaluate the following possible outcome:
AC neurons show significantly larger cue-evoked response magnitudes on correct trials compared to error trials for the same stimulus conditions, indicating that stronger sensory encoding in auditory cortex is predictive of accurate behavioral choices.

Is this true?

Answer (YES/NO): NO